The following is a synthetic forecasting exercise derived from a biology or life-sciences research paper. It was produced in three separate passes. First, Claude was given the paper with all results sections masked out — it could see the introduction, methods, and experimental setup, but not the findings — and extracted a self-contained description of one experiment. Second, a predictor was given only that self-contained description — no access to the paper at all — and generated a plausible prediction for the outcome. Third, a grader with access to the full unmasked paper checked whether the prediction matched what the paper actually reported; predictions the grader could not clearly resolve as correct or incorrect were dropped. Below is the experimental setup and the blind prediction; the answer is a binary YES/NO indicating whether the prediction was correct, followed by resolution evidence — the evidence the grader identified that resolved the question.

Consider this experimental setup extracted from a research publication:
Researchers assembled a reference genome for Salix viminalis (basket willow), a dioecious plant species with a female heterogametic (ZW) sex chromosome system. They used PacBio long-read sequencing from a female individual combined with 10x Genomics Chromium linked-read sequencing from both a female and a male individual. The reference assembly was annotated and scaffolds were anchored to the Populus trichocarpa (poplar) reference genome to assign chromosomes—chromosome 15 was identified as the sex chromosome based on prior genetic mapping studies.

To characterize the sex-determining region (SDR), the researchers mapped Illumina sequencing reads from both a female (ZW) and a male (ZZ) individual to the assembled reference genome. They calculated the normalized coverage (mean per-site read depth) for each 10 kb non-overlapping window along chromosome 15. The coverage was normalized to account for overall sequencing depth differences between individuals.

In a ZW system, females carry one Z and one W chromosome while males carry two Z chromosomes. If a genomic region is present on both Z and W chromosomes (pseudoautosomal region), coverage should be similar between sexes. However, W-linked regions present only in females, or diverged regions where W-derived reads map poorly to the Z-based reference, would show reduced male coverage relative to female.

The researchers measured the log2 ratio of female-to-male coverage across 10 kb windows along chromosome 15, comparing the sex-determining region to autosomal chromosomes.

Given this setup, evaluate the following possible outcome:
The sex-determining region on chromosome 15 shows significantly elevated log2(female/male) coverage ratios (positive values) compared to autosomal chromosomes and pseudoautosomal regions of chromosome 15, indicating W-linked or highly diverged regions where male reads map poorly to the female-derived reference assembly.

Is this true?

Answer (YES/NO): YES